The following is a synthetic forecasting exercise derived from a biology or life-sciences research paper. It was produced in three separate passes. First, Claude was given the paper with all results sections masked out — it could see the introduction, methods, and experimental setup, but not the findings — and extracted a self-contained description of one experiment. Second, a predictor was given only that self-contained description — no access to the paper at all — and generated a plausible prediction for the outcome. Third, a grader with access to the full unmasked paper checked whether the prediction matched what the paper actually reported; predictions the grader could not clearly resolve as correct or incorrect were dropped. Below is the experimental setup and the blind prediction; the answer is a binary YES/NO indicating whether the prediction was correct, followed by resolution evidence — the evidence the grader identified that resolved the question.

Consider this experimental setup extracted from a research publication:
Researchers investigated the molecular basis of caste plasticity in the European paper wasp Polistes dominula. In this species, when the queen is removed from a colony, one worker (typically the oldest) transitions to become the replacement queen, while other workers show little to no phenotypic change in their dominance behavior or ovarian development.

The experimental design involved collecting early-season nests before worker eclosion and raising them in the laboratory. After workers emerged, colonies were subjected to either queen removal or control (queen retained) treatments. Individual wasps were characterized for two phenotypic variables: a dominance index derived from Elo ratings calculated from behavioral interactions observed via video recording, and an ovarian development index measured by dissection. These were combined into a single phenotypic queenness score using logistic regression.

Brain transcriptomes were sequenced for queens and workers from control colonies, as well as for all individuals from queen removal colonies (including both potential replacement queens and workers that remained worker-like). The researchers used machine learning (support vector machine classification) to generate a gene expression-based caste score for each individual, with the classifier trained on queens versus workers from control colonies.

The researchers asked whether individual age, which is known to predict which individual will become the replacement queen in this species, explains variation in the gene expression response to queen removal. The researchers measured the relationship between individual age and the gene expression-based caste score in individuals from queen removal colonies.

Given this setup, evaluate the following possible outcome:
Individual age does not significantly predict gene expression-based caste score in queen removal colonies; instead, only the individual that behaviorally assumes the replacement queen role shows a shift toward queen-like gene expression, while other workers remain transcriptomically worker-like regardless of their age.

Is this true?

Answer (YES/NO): NO